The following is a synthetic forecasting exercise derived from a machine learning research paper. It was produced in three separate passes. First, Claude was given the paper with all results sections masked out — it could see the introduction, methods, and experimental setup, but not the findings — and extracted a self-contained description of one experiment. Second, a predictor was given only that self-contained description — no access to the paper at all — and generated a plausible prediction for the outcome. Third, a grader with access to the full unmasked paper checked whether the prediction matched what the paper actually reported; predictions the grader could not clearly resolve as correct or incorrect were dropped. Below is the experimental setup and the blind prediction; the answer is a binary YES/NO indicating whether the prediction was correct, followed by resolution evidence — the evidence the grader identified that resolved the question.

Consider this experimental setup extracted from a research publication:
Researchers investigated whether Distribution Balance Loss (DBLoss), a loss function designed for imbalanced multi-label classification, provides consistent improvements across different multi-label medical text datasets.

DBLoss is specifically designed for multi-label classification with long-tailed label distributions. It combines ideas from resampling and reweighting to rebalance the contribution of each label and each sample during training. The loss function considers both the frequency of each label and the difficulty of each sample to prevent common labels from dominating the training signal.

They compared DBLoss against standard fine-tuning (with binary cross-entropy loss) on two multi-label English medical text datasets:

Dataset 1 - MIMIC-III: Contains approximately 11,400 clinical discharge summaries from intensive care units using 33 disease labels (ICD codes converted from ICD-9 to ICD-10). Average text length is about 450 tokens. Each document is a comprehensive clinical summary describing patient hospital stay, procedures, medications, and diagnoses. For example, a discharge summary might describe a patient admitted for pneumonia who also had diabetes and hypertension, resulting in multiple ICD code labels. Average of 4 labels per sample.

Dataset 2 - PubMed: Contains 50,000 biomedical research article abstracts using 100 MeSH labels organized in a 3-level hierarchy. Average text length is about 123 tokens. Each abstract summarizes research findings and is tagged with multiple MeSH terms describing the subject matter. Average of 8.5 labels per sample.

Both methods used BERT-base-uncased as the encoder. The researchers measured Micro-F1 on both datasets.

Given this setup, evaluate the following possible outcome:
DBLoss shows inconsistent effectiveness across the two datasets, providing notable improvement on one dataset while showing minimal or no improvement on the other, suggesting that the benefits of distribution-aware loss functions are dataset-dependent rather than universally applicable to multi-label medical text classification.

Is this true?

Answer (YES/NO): YES